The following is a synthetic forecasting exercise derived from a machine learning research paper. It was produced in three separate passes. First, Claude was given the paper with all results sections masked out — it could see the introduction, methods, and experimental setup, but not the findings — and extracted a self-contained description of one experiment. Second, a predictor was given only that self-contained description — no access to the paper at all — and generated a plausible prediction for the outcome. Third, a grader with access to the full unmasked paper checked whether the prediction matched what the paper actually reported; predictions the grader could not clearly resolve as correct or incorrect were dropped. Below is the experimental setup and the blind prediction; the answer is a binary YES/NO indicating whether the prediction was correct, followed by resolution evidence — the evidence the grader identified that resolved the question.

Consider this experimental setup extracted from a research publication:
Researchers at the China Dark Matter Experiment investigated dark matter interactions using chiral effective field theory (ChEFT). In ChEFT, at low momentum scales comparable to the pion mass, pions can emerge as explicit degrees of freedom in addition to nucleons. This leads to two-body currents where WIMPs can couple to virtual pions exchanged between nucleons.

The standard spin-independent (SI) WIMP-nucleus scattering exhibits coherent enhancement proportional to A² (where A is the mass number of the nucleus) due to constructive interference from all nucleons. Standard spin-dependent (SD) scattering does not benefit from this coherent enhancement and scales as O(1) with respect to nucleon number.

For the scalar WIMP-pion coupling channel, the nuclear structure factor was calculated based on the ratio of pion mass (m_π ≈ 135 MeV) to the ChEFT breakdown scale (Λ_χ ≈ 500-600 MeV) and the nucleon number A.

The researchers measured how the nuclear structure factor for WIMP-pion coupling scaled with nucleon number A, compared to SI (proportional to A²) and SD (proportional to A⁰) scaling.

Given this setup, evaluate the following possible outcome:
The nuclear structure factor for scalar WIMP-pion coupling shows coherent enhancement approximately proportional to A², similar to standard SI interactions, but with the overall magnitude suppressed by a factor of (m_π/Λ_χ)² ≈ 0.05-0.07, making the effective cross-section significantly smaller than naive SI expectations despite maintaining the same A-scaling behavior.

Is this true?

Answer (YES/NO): NO